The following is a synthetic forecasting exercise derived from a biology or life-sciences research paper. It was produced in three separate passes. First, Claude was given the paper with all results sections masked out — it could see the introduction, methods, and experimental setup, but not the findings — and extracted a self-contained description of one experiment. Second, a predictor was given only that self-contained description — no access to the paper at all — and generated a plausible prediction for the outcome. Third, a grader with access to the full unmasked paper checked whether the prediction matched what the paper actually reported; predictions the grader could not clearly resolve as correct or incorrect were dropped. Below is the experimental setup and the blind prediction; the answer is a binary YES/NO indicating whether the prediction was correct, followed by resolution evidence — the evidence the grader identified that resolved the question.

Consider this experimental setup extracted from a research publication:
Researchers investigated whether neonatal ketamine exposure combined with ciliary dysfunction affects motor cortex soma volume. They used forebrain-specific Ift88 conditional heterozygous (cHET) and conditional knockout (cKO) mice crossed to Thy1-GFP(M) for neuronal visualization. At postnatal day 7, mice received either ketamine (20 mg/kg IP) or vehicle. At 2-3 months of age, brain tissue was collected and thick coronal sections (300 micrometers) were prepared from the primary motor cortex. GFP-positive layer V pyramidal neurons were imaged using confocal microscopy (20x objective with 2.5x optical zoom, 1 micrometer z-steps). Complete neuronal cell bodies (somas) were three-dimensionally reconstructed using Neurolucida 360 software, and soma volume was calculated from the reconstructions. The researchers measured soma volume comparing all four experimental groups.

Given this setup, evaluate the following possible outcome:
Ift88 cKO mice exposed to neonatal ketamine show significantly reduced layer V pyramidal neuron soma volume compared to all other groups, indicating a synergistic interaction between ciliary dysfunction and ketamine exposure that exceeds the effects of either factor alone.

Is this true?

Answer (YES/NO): NO